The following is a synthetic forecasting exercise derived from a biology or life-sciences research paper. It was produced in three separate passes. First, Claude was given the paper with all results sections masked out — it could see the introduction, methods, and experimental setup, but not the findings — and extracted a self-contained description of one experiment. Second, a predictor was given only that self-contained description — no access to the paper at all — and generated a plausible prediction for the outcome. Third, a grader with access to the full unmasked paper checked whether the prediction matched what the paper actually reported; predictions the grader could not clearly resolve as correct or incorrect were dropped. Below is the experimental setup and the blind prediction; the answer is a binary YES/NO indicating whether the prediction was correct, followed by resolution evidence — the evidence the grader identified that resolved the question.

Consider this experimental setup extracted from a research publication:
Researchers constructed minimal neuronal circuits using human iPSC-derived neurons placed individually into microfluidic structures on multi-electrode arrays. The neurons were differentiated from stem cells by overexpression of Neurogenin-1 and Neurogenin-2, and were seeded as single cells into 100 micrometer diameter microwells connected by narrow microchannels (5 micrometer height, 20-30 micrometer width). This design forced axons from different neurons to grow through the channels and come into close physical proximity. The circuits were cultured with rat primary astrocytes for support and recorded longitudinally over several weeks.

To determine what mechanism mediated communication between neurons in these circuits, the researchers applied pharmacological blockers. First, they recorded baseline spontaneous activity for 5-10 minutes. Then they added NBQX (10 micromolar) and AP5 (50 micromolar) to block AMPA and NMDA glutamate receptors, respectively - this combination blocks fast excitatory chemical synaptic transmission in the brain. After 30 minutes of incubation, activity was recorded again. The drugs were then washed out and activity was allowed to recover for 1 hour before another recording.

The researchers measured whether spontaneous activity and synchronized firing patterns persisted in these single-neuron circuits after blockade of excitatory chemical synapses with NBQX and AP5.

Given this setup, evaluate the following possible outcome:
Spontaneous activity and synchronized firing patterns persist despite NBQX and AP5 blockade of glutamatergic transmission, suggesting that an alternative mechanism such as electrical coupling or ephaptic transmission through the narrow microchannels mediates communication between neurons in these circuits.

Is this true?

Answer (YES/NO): YES